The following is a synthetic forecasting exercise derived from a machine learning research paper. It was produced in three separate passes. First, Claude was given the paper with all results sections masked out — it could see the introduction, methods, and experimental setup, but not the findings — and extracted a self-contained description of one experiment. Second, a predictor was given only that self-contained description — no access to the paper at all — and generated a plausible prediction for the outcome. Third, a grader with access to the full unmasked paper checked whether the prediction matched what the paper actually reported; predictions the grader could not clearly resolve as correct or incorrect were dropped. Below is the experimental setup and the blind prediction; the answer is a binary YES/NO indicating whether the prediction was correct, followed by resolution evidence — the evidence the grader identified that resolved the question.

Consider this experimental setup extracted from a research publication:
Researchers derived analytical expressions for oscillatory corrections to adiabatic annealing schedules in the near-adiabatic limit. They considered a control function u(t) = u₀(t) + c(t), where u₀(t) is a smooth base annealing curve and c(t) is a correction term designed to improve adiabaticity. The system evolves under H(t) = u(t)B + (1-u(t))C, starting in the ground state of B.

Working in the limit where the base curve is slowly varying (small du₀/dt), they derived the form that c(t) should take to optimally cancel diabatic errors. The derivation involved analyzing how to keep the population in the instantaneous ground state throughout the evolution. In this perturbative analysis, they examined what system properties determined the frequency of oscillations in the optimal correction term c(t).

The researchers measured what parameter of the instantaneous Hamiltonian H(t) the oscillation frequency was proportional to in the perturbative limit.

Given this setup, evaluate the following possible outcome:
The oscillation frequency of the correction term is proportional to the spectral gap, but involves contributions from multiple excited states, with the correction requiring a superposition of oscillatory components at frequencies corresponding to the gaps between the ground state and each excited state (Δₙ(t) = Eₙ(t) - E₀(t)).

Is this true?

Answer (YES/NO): NO